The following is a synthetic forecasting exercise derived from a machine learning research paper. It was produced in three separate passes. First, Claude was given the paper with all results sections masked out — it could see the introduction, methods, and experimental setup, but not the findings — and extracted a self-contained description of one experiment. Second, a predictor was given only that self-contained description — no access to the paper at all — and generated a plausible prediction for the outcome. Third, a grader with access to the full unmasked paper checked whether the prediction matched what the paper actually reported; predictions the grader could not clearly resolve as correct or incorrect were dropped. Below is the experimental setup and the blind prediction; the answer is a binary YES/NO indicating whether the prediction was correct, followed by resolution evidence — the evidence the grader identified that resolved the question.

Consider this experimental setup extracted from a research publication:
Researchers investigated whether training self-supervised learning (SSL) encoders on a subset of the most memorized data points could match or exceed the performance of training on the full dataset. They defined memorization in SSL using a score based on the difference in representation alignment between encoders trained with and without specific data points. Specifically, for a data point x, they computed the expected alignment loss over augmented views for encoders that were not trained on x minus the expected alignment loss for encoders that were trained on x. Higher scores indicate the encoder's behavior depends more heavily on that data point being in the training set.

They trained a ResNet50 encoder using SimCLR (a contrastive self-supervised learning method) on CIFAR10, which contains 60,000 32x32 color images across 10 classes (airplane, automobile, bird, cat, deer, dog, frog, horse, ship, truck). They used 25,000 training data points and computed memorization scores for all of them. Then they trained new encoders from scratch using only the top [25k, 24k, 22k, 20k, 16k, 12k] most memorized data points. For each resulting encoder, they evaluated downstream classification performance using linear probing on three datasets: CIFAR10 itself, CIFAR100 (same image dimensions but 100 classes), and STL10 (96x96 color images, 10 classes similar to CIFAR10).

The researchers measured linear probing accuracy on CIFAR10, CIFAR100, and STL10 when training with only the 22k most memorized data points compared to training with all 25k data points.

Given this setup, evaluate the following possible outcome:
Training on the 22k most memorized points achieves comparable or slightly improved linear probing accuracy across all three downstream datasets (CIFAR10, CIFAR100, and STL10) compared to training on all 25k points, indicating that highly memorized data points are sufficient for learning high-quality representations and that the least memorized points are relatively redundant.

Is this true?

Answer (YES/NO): YES